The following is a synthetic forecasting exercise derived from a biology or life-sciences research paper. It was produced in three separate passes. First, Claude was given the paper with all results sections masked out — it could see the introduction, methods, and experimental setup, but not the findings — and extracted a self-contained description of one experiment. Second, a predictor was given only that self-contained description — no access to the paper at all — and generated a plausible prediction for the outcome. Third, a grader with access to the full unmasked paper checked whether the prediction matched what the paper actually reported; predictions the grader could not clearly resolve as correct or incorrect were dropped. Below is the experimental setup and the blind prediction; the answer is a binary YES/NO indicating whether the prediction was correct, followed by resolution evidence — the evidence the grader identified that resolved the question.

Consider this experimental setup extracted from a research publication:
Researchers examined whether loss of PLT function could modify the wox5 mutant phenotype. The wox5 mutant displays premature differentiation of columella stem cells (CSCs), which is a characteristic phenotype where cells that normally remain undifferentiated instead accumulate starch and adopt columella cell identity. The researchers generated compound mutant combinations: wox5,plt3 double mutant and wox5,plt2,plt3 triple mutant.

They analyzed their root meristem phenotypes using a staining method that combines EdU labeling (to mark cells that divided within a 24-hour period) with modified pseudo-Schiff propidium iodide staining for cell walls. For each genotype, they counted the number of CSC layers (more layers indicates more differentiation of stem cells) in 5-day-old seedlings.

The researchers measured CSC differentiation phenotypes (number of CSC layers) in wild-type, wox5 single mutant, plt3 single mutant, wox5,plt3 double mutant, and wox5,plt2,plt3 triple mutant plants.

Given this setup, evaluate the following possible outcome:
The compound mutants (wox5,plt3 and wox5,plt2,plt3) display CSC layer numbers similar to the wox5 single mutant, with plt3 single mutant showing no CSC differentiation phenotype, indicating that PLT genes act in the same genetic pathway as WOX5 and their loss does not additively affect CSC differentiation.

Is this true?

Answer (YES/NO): NO